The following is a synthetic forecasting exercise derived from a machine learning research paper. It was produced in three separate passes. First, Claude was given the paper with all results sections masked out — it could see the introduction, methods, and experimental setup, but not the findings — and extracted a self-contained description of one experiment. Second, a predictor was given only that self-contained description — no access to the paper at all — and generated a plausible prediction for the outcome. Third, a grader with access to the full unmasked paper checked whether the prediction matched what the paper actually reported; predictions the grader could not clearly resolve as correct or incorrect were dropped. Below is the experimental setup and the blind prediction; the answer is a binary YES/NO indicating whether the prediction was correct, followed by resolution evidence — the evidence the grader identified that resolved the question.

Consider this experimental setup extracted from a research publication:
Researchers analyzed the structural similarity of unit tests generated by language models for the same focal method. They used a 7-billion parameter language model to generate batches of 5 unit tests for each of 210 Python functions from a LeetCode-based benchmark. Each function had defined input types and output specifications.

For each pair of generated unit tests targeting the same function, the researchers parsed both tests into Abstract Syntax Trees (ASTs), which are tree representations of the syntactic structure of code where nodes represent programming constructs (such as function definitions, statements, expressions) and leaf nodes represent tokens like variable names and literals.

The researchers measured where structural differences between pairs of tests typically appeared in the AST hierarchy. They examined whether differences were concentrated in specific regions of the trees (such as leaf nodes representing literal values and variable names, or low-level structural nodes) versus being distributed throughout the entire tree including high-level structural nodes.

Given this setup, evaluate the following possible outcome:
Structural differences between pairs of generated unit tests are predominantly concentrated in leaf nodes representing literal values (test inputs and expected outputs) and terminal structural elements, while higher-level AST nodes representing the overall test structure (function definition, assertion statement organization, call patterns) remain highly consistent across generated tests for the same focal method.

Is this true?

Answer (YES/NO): YES